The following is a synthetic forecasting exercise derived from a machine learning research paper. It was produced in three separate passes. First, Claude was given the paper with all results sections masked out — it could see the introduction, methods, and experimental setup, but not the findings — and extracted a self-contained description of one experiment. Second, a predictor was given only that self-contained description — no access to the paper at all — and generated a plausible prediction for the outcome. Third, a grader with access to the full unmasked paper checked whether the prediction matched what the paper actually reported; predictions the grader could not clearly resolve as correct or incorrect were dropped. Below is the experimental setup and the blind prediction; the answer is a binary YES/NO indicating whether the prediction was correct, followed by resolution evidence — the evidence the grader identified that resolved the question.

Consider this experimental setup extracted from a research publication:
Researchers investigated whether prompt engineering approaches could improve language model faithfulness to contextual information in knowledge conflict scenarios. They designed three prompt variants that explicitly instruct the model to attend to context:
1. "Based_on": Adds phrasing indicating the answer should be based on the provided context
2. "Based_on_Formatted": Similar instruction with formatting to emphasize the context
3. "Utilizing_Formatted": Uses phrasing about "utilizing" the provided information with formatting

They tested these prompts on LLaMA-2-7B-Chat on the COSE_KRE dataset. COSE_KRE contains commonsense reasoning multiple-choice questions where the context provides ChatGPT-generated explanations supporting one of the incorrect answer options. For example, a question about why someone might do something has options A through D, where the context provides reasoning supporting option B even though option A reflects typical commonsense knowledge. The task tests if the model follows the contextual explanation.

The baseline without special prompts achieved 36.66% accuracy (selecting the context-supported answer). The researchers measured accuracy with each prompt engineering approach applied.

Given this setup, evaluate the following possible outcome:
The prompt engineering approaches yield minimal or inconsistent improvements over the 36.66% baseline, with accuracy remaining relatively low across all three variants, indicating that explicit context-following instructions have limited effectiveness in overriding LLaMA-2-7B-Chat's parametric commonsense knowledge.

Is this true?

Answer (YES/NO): NO